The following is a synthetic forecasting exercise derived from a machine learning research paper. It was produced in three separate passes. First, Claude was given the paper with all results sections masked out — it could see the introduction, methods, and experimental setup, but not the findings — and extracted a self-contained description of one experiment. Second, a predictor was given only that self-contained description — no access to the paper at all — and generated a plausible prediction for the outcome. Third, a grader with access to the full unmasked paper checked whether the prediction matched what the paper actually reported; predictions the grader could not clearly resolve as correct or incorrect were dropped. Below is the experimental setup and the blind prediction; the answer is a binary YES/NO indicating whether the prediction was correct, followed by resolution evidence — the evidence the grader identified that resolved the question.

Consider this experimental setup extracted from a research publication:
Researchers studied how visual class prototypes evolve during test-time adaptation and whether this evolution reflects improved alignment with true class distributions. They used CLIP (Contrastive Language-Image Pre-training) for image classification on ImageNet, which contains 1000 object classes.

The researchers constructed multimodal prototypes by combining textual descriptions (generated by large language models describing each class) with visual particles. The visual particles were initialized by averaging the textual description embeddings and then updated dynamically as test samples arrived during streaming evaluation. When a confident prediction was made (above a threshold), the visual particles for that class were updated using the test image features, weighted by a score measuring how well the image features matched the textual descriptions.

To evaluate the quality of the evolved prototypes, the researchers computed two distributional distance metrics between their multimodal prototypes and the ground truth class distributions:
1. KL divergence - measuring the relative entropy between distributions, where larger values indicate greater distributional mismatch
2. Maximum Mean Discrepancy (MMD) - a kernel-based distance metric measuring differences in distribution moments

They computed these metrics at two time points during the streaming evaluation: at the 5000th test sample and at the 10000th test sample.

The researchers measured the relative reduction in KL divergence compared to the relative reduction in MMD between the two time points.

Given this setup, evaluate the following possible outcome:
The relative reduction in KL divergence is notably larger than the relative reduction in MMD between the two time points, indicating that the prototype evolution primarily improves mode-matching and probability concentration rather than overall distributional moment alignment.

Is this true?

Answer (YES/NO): NO